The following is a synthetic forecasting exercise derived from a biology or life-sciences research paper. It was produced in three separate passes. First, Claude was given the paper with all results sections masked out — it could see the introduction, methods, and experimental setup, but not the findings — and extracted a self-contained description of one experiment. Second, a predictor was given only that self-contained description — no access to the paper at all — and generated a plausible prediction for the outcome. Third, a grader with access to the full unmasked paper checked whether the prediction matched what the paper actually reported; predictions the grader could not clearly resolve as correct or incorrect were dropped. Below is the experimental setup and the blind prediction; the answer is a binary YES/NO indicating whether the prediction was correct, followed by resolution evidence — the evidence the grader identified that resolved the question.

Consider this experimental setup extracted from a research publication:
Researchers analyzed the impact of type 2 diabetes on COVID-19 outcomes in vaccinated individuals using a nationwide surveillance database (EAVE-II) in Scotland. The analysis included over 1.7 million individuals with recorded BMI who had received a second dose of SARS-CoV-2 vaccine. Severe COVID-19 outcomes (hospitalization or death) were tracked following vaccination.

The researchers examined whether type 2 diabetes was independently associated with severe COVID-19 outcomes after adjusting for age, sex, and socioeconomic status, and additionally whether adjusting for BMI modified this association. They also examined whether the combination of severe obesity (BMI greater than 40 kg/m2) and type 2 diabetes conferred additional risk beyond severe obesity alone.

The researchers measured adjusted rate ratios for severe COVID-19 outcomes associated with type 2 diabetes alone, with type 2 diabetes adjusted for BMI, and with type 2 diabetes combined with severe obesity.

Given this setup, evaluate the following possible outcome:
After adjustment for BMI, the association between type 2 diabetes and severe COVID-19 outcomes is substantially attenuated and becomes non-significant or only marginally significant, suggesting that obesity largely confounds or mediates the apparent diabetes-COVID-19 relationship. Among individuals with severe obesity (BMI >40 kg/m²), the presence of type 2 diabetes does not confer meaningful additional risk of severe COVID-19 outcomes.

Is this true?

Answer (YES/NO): NO